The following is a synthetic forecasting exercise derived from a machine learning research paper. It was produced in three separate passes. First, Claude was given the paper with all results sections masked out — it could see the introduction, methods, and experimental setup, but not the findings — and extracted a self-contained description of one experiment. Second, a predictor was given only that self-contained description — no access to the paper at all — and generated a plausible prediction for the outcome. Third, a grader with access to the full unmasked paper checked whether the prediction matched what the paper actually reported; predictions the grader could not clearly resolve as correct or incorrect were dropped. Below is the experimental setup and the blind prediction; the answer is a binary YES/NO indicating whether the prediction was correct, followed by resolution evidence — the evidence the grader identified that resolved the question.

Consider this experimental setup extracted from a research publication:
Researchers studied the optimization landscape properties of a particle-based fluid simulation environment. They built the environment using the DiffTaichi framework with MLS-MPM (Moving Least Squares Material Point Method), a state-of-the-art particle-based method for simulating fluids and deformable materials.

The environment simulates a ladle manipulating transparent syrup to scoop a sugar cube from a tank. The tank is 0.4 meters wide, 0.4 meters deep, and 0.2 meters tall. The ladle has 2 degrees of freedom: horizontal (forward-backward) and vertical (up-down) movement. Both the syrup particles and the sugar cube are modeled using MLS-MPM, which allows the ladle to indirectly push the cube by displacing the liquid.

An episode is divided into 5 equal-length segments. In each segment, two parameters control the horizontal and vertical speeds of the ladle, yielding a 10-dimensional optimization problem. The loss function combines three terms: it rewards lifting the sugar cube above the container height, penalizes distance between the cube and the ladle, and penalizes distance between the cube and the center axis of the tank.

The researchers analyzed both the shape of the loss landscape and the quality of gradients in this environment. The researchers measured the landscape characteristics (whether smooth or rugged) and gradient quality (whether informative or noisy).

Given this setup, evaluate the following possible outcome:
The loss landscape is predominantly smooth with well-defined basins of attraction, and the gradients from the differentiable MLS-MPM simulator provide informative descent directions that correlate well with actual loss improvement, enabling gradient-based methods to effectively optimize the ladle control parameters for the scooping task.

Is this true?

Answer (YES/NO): NO